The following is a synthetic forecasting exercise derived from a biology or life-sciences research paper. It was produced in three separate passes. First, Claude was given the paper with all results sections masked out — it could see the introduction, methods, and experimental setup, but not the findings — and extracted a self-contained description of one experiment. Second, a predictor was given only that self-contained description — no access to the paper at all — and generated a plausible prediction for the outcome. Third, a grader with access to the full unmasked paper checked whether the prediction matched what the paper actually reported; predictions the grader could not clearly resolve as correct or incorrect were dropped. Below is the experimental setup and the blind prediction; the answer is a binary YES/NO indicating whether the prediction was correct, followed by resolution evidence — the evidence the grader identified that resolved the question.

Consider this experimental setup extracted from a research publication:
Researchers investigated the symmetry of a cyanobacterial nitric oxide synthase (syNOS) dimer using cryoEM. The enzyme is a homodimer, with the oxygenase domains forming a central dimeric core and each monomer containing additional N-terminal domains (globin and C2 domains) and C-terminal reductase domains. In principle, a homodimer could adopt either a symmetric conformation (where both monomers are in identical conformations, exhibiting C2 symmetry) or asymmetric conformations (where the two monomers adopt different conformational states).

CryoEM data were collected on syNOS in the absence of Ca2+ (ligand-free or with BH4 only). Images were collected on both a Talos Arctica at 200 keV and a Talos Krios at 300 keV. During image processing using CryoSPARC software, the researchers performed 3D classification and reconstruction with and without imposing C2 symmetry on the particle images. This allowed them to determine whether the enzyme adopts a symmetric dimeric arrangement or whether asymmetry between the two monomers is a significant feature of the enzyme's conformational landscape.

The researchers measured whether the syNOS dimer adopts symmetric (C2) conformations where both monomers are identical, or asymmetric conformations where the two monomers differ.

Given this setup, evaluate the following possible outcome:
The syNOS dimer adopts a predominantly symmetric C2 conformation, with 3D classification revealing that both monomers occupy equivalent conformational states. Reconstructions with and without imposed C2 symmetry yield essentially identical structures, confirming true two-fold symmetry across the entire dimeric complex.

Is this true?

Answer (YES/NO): NO